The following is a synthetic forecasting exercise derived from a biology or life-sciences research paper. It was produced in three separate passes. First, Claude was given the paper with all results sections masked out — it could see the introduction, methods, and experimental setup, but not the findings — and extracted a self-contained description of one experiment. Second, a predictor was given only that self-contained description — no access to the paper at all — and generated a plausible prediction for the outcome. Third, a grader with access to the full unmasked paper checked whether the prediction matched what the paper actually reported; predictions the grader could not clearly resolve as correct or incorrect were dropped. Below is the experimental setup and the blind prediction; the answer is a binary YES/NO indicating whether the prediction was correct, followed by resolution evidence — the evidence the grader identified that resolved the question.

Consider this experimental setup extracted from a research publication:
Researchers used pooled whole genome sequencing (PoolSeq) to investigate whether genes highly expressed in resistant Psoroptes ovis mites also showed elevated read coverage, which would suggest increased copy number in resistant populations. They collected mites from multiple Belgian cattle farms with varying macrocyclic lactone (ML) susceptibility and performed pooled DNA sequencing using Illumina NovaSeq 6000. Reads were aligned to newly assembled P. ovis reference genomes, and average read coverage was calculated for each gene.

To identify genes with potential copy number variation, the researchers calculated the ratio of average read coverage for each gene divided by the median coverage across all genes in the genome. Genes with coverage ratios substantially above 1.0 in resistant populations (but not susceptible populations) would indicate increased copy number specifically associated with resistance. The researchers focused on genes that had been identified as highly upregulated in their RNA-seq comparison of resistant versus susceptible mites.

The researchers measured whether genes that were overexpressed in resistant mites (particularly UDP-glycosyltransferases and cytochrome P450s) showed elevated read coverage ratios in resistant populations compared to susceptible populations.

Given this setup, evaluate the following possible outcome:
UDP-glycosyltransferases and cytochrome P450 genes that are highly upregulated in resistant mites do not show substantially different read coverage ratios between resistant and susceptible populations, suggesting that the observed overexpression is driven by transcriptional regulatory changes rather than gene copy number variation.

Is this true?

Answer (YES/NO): NO